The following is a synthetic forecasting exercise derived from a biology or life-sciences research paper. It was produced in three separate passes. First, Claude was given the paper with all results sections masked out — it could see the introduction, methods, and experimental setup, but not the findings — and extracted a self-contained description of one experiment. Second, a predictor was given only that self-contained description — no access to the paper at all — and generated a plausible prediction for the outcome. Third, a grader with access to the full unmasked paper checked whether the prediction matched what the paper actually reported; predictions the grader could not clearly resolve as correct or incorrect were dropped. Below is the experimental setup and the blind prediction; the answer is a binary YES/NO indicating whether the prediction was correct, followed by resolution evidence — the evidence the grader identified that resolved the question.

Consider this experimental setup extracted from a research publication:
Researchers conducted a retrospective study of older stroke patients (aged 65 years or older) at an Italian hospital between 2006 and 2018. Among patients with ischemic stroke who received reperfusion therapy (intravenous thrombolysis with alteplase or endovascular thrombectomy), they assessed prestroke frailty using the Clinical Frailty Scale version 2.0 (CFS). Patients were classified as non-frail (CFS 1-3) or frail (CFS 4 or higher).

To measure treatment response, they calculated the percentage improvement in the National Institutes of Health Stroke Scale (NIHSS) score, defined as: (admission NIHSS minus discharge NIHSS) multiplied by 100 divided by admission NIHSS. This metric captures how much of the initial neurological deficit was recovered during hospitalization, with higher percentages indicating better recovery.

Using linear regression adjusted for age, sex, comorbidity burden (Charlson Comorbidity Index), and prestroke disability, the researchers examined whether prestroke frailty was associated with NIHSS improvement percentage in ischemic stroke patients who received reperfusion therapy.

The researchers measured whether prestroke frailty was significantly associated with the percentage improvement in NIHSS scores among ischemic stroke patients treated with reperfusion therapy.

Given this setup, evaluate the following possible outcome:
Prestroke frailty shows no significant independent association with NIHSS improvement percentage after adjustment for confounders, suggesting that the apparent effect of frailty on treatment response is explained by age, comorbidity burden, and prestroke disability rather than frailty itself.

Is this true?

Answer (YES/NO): NO